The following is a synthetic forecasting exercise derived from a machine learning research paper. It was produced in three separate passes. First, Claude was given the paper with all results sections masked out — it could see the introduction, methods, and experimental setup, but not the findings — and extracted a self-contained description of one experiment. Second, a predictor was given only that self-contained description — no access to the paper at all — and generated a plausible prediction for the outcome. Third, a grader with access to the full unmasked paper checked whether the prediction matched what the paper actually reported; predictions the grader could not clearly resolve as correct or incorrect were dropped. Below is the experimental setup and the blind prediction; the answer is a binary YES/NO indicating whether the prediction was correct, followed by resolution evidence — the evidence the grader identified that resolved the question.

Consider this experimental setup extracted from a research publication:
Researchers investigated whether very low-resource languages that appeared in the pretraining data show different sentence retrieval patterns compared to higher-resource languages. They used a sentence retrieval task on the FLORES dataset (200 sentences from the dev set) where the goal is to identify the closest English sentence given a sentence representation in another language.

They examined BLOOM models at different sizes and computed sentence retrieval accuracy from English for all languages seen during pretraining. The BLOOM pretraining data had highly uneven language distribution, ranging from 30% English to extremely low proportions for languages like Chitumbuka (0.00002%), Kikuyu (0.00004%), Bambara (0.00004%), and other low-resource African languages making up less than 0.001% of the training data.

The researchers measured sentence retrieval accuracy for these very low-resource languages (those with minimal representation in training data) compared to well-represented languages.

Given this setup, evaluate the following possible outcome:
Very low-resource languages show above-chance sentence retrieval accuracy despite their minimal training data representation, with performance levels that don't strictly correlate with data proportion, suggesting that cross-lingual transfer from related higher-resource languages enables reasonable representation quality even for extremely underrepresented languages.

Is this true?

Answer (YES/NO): NO